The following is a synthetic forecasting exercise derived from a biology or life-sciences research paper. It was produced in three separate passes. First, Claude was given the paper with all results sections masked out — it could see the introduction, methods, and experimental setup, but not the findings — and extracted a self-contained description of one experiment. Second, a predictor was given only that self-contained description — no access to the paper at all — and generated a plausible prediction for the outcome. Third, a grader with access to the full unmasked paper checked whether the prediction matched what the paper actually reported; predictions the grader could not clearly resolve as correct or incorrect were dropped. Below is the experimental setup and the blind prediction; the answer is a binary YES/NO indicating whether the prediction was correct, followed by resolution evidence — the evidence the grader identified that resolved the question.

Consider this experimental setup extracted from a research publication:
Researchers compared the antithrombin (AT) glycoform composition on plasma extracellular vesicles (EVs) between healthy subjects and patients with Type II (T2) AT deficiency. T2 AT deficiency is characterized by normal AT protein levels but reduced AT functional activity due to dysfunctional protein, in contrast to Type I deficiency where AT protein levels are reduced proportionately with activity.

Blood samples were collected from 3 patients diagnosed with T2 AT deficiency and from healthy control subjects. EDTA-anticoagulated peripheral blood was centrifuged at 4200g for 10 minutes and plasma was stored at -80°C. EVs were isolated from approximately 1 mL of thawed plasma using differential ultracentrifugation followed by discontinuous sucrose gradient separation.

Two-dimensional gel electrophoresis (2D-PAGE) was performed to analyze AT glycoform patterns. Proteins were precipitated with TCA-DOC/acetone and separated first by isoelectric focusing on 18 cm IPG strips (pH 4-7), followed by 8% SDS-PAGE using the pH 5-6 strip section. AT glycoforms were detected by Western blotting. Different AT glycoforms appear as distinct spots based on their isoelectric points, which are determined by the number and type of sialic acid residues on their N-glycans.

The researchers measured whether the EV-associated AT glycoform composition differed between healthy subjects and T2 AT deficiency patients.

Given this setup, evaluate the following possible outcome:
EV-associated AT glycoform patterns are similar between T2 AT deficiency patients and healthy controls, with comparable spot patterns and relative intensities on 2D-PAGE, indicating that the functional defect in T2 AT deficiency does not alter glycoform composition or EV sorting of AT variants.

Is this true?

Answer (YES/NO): NO